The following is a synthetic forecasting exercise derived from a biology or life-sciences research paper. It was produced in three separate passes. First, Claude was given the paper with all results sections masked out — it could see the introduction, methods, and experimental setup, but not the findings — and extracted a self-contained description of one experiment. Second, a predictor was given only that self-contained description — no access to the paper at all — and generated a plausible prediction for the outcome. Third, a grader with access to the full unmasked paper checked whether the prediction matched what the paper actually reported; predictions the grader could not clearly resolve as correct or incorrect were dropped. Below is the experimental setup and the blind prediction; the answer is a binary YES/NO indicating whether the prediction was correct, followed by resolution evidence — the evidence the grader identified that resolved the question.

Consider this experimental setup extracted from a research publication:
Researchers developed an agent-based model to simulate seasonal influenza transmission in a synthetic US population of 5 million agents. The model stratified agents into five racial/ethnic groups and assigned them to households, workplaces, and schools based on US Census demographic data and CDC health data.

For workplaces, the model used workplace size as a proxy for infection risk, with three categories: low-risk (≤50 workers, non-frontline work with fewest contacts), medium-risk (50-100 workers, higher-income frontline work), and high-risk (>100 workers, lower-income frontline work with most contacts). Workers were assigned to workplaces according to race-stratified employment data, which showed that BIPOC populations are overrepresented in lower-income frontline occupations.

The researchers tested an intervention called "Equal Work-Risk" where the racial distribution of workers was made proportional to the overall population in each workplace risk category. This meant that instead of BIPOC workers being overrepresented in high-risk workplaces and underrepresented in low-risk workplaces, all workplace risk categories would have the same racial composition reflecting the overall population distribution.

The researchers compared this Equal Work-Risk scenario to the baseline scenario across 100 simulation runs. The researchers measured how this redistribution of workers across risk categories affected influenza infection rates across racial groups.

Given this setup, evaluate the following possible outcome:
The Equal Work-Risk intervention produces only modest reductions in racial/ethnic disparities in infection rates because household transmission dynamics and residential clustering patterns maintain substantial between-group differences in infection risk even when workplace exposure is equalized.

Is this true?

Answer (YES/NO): NO